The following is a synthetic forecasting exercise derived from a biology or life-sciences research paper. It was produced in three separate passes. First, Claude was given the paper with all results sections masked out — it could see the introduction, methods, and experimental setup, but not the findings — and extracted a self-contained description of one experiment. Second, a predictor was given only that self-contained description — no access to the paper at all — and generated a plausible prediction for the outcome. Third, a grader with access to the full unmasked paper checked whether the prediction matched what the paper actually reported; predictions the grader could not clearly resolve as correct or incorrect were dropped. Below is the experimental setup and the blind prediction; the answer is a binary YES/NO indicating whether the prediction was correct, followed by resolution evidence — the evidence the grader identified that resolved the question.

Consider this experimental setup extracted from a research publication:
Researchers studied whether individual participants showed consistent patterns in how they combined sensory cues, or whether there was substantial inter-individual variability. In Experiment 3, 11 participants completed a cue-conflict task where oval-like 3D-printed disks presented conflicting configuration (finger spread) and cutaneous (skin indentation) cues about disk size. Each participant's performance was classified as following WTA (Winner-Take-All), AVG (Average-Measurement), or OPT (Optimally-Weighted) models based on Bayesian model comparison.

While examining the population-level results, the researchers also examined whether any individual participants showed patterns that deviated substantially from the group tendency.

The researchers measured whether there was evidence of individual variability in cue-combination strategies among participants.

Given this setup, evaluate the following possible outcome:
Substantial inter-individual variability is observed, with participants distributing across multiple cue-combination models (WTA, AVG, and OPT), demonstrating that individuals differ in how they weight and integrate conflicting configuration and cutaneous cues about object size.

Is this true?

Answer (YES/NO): NO